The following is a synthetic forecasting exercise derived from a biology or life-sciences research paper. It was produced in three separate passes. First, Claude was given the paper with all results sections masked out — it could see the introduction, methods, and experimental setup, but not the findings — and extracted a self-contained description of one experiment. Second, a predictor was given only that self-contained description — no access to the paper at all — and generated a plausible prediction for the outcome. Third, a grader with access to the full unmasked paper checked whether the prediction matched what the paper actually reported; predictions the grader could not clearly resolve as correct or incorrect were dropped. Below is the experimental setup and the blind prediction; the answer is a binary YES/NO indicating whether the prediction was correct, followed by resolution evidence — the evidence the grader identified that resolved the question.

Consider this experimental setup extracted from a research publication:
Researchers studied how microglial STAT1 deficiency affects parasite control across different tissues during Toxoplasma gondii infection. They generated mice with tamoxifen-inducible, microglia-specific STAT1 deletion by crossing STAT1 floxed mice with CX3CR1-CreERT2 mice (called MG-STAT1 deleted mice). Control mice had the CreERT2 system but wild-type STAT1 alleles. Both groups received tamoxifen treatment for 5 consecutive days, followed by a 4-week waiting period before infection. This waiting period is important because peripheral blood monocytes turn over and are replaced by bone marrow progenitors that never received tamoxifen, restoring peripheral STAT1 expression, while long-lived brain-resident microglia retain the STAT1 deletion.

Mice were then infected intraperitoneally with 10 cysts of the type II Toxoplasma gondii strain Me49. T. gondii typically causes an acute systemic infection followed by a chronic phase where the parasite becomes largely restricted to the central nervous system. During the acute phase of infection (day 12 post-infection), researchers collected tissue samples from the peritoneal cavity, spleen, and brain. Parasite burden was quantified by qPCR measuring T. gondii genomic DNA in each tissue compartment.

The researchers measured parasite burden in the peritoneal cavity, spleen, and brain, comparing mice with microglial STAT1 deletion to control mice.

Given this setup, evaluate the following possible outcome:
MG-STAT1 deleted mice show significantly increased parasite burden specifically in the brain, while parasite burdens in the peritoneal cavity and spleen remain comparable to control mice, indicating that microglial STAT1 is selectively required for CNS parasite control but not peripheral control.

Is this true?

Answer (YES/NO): YES